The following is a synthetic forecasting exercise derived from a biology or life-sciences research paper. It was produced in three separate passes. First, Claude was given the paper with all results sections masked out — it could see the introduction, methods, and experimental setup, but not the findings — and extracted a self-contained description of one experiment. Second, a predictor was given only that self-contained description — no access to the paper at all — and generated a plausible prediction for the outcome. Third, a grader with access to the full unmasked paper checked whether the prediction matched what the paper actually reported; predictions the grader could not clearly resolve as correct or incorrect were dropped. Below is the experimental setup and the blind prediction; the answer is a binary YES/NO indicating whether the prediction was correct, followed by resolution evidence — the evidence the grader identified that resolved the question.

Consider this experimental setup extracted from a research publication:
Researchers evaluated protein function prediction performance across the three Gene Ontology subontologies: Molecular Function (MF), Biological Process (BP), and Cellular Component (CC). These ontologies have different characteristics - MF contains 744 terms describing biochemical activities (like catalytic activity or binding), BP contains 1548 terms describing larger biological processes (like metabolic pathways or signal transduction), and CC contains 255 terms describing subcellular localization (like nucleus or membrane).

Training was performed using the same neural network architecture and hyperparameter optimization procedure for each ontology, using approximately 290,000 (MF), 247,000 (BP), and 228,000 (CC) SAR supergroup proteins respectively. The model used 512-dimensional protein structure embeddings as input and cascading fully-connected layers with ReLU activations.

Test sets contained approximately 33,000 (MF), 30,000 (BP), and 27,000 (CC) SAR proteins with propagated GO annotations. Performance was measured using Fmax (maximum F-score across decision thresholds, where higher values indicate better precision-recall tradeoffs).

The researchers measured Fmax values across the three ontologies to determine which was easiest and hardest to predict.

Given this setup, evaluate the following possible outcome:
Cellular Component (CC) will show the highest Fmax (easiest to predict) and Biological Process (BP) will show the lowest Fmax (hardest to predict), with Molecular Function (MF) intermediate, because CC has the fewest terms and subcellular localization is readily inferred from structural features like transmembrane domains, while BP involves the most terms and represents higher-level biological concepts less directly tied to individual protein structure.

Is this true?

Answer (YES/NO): NO